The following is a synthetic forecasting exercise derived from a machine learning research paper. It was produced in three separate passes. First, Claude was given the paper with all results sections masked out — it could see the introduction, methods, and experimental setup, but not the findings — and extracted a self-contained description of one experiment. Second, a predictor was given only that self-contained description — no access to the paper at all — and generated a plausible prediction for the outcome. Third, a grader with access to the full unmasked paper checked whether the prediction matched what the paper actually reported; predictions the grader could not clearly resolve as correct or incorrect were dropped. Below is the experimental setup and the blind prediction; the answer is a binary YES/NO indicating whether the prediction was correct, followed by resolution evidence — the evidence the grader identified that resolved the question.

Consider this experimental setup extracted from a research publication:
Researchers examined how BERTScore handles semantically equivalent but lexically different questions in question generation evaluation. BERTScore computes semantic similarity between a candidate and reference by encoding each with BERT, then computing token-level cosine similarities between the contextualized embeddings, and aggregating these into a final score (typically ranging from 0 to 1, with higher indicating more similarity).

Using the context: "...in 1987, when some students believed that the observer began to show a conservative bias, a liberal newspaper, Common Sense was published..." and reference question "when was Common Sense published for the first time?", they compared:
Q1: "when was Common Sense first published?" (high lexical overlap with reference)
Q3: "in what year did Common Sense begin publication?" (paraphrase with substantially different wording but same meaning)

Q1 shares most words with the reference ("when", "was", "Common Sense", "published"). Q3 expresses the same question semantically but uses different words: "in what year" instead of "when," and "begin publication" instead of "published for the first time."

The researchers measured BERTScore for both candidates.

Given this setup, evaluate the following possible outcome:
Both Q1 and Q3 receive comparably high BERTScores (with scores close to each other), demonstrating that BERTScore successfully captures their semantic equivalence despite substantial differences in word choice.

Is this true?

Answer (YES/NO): NO